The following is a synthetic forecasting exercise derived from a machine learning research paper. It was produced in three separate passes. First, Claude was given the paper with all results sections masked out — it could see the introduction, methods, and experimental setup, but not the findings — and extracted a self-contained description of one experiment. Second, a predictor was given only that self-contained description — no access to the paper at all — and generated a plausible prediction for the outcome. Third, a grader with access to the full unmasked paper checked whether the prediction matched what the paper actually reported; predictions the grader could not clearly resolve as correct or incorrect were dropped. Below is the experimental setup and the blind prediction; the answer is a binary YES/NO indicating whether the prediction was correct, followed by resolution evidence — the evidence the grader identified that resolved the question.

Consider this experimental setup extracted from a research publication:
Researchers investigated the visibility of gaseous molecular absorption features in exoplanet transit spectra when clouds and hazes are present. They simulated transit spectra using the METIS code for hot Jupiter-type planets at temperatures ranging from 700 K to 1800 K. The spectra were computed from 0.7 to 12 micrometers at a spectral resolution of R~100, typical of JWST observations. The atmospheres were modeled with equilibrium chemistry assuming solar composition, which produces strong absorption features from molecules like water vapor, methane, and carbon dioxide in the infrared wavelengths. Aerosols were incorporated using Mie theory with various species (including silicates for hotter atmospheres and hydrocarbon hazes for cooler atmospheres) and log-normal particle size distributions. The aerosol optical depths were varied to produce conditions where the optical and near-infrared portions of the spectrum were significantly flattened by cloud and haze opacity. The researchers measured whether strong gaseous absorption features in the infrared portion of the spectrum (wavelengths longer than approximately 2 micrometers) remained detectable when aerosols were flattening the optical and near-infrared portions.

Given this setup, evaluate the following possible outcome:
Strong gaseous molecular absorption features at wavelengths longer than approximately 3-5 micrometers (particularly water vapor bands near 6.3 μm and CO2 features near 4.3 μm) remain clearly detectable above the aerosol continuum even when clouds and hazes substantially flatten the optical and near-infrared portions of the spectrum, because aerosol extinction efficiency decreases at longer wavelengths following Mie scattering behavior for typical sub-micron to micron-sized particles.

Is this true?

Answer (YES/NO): YES